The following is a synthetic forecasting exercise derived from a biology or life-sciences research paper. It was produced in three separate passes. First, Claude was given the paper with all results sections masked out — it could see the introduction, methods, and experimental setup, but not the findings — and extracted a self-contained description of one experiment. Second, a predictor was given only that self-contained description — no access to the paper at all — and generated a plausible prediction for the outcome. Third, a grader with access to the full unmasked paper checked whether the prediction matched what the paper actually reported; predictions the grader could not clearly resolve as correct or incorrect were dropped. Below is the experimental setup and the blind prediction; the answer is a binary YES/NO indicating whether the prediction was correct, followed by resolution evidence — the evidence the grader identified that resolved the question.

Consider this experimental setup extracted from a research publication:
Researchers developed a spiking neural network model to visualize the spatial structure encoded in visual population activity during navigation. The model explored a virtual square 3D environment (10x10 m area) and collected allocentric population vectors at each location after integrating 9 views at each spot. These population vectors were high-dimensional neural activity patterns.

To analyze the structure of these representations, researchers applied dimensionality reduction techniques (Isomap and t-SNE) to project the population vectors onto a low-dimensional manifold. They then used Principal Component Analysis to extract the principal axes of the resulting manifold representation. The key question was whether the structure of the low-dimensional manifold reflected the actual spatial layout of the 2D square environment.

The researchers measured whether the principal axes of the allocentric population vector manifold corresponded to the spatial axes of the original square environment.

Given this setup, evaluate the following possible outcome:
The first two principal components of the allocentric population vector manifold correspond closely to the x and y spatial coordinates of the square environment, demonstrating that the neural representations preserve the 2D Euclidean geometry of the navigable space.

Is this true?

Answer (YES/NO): YES